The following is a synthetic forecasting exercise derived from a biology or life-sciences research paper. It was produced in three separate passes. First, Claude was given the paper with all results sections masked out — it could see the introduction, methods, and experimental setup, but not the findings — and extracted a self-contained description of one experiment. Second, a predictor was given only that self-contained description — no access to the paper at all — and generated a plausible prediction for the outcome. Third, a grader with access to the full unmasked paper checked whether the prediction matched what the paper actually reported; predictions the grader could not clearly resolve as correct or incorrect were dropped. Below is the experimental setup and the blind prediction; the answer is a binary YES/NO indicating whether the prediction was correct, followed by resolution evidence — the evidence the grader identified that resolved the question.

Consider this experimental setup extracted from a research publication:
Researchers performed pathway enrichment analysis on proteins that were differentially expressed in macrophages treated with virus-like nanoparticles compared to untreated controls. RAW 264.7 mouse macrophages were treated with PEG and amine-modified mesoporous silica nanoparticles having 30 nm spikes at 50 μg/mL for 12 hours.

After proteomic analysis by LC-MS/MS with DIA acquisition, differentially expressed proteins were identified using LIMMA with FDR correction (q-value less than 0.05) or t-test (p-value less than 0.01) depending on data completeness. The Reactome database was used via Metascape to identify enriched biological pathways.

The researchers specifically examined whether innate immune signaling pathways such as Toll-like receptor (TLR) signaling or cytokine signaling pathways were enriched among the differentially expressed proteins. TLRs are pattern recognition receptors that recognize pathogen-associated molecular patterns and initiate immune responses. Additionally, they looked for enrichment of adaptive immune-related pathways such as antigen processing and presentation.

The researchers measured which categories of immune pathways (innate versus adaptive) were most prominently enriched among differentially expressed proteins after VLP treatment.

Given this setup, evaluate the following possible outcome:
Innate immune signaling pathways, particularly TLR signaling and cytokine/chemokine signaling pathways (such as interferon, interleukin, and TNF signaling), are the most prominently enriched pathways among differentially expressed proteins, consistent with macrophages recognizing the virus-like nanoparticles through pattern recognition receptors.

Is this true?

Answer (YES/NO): YES